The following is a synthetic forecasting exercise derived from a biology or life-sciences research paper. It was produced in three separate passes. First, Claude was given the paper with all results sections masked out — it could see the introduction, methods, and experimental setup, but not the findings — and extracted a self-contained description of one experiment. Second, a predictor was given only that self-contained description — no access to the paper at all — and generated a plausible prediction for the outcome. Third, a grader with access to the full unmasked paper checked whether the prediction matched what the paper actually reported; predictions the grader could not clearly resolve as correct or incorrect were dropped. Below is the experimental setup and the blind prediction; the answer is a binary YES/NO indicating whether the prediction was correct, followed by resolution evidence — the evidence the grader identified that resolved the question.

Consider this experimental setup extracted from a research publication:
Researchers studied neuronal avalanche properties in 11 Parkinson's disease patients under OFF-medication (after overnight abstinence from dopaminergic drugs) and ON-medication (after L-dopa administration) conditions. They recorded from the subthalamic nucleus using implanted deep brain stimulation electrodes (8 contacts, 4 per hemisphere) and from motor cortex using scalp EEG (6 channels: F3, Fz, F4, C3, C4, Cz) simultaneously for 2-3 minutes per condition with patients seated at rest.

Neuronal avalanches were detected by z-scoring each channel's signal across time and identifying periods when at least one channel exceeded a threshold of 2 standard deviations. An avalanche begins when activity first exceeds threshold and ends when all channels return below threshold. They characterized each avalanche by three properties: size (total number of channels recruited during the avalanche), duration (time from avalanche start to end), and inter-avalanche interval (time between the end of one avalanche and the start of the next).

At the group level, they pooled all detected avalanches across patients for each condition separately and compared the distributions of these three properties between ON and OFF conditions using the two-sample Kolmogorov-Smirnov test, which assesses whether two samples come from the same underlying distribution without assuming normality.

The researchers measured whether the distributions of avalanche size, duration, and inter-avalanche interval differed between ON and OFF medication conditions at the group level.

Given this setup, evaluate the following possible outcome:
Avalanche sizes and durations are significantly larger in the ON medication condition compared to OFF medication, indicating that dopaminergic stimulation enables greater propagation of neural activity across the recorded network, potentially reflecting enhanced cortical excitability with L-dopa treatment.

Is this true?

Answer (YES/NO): NO